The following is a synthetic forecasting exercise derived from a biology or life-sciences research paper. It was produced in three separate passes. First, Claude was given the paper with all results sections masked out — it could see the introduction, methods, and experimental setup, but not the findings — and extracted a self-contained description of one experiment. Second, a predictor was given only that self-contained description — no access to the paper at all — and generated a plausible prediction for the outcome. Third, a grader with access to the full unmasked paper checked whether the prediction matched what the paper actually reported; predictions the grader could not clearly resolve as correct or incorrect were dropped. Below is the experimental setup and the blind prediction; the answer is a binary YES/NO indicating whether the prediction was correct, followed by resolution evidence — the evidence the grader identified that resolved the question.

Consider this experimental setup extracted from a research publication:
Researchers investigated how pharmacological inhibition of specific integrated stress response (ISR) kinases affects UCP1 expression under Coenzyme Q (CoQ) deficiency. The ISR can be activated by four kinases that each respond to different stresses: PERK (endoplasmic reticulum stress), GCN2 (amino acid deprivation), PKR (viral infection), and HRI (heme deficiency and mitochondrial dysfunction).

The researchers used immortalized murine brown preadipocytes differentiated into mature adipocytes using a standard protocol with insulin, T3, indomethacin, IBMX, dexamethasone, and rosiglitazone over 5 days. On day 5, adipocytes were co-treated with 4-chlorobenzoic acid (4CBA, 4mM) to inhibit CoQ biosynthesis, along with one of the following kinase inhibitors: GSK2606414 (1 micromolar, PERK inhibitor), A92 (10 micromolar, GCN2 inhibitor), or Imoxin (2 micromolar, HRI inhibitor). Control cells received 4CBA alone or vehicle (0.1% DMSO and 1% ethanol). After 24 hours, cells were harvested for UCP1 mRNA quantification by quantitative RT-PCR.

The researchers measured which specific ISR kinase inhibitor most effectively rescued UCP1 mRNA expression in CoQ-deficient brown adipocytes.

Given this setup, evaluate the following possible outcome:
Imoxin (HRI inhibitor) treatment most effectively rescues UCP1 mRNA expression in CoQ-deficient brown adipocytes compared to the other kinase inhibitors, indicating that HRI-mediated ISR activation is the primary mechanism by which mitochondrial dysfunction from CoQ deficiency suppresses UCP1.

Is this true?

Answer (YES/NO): NO